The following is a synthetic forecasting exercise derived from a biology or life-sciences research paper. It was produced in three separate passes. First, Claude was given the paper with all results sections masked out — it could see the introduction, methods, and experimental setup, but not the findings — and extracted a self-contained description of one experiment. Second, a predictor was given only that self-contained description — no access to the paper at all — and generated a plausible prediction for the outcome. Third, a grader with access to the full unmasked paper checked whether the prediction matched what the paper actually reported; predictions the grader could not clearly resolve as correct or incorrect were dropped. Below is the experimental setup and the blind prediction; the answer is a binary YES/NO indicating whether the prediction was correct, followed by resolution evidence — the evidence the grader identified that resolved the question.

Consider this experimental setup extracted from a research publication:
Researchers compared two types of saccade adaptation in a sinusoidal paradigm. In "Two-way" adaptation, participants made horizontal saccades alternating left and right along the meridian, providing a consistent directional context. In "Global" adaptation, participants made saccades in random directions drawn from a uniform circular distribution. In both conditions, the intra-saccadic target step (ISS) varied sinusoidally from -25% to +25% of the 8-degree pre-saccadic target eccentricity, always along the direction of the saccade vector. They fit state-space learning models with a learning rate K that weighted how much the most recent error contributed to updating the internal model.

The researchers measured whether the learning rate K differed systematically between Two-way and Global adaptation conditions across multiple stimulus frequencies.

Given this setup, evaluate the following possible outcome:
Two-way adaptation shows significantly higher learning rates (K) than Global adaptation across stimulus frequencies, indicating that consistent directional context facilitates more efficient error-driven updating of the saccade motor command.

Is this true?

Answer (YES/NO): YES